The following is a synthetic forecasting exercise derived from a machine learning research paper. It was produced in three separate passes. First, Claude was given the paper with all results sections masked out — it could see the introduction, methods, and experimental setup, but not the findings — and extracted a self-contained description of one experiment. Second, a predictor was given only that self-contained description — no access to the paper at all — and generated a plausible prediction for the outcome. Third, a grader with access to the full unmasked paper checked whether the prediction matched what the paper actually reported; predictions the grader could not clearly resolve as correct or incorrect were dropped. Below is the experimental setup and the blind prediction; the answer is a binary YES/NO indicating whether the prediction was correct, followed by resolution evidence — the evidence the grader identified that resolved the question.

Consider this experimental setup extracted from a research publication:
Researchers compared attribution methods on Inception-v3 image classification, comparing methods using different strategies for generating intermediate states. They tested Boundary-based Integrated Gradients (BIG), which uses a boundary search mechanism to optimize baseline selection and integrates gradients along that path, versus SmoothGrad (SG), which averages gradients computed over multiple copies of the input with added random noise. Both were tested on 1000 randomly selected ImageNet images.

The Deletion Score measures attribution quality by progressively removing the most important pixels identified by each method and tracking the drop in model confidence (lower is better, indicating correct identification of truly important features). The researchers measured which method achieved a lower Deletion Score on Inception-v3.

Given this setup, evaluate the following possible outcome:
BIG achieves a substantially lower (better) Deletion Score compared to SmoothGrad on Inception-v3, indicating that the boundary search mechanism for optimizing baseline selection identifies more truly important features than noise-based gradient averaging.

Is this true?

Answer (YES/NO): NO